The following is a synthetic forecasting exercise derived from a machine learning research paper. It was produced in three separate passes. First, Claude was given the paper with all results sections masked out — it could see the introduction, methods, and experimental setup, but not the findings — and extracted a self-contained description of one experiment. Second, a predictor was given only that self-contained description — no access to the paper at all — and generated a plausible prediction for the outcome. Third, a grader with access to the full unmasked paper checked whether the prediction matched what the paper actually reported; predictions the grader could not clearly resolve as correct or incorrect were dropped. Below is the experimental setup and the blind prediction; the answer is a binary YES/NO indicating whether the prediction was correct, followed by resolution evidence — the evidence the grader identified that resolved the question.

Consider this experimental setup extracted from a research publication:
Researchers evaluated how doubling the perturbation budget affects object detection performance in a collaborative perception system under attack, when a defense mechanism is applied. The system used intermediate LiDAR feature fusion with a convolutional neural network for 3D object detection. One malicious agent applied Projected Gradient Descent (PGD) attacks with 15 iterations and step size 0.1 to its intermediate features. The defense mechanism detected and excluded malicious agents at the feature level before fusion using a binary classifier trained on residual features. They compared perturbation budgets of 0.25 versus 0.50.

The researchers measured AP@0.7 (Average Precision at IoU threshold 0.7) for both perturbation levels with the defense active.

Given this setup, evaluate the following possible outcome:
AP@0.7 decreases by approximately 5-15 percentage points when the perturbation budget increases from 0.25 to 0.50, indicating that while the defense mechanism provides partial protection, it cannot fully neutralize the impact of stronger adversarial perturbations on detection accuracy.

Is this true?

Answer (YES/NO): NO